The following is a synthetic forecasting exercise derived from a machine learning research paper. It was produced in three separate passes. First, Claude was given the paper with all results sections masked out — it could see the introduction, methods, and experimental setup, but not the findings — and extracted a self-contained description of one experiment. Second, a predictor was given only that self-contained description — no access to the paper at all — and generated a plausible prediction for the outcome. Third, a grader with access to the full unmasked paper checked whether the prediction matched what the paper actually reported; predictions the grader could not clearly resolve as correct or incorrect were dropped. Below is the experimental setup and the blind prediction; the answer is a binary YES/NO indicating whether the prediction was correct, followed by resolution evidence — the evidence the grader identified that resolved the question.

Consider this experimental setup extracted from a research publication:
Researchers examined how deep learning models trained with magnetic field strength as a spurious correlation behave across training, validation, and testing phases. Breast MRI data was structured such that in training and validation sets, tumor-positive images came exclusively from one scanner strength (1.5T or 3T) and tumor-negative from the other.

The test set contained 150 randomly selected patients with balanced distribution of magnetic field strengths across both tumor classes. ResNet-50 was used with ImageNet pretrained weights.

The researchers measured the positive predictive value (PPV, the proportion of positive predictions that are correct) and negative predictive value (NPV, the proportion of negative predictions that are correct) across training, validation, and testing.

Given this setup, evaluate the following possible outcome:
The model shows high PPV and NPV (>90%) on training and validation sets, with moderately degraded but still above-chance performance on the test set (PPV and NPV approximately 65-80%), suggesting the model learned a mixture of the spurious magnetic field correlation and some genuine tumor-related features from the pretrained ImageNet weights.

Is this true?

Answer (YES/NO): NO